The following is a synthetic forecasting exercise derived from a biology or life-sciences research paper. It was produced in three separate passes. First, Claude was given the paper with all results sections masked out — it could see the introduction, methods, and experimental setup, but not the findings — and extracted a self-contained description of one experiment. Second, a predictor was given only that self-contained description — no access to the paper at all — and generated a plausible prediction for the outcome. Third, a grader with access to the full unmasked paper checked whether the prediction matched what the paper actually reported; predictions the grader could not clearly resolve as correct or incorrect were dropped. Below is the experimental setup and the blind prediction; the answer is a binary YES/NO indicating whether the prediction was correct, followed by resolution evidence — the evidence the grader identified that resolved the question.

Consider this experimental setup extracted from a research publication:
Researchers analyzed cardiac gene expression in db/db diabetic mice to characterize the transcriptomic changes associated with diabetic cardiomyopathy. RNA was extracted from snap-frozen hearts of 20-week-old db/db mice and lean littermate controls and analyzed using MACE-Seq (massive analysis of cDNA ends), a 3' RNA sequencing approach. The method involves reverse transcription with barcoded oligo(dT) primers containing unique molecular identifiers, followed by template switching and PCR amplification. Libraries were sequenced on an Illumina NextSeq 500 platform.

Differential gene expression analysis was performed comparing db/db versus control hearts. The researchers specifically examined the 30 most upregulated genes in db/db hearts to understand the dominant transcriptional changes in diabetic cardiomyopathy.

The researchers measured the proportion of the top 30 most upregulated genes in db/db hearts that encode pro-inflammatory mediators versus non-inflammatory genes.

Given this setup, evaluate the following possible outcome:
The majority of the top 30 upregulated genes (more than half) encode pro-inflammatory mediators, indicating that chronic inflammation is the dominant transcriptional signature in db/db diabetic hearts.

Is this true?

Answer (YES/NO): YES